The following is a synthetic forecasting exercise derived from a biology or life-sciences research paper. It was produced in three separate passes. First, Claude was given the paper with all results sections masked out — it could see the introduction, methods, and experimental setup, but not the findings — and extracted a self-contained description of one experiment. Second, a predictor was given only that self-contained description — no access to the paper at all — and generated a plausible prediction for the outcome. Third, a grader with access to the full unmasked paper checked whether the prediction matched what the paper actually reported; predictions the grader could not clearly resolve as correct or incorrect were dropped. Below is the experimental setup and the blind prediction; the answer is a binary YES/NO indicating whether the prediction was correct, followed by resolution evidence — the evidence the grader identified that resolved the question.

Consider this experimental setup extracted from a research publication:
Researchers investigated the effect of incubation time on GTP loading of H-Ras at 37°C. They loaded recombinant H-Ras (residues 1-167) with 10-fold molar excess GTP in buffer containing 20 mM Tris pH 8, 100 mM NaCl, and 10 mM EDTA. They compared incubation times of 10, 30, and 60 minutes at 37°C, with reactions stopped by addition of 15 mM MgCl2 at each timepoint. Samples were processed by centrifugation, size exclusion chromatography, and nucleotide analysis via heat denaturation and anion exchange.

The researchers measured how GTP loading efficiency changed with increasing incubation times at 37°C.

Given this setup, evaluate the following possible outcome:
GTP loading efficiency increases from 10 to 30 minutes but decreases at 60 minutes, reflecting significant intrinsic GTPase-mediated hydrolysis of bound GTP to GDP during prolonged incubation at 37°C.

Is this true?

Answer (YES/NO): NO